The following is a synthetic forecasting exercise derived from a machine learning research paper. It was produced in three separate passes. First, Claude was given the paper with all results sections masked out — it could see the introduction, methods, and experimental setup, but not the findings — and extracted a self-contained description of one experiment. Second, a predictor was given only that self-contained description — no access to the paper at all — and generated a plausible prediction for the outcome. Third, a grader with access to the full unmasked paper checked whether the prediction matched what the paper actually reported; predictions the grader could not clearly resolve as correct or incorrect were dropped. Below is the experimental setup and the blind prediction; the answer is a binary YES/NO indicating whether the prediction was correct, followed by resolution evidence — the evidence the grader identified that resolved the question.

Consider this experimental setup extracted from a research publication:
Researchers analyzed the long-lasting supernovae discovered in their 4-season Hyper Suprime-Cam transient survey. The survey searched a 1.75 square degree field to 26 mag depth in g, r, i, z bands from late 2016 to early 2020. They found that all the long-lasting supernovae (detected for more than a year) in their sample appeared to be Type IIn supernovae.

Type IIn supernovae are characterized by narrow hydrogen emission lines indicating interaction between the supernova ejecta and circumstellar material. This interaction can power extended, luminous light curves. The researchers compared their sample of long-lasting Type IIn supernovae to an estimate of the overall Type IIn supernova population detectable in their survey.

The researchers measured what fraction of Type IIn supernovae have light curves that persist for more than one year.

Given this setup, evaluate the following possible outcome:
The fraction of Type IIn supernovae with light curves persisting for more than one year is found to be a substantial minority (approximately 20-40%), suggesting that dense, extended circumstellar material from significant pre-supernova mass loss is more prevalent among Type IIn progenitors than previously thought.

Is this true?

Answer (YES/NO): YES